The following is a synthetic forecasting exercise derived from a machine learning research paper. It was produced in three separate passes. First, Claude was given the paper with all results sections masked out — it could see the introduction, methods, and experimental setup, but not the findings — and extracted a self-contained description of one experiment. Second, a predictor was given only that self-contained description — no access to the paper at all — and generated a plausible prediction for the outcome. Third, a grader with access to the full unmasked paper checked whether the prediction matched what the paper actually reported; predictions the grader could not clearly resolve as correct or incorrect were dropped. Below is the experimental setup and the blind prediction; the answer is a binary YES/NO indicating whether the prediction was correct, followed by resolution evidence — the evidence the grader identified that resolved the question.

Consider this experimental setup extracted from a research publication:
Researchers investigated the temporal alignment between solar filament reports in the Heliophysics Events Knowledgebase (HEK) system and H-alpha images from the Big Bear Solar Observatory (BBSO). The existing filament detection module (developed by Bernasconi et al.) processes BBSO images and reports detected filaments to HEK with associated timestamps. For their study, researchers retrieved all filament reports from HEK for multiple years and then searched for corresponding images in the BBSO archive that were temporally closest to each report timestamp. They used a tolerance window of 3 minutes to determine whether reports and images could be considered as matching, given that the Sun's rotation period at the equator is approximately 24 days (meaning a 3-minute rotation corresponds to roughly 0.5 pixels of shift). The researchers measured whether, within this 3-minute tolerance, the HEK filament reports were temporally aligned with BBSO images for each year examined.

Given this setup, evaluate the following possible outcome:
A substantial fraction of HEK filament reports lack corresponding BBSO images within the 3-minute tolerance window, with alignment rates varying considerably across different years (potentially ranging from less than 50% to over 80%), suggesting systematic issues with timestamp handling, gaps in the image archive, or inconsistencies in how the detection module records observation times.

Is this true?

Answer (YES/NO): NO